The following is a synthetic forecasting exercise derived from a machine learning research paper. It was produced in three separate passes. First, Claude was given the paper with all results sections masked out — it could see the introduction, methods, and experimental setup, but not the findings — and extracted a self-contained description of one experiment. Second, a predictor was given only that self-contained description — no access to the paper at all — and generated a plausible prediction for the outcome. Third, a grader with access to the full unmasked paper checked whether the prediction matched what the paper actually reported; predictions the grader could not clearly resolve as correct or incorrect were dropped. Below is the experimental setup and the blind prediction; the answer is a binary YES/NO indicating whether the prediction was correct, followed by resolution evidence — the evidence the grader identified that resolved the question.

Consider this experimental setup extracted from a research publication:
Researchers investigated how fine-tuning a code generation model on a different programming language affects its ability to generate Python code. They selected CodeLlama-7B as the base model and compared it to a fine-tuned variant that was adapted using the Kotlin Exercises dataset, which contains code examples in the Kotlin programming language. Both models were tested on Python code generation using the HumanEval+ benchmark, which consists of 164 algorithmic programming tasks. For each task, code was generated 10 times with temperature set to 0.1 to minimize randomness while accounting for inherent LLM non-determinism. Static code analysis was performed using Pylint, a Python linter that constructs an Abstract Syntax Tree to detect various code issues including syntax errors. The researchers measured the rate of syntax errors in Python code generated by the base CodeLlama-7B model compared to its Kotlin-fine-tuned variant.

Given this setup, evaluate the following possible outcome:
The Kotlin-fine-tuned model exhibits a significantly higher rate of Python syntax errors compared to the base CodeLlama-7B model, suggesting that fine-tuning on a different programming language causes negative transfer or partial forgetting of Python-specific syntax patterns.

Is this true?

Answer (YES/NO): YES